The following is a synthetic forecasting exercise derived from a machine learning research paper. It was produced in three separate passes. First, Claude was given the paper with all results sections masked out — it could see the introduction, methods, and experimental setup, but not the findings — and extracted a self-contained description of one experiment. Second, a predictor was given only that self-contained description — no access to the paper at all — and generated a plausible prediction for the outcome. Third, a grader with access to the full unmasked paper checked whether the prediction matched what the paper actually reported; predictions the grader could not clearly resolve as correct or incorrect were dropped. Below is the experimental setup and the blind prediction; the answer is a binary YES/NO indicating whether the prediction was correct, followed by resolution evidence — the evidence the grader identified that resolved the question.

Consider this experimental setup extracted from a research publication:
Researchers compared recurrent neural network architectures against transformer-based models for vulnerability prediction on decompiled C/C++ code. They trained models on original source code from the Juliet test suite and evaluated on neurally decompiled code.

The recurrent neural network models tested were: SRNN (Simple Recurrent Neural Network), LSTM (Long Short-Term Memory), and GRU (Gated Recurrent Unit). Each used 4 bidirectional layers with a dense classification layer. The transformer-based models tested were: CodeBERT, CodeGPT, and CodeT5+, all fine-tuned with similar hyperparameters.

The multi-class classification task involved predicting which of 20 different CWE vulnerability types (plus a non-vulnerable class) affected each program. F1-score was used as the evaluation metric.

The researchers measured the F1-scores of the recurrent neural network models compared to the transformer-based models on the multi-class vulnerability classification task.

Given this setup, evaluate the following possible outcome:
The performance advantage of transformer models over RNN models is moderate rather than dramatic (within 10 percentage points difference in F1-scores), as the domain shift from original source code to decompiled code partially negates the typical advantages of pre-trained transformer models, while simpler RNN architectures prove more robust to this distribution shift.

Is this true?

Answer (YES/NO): YES